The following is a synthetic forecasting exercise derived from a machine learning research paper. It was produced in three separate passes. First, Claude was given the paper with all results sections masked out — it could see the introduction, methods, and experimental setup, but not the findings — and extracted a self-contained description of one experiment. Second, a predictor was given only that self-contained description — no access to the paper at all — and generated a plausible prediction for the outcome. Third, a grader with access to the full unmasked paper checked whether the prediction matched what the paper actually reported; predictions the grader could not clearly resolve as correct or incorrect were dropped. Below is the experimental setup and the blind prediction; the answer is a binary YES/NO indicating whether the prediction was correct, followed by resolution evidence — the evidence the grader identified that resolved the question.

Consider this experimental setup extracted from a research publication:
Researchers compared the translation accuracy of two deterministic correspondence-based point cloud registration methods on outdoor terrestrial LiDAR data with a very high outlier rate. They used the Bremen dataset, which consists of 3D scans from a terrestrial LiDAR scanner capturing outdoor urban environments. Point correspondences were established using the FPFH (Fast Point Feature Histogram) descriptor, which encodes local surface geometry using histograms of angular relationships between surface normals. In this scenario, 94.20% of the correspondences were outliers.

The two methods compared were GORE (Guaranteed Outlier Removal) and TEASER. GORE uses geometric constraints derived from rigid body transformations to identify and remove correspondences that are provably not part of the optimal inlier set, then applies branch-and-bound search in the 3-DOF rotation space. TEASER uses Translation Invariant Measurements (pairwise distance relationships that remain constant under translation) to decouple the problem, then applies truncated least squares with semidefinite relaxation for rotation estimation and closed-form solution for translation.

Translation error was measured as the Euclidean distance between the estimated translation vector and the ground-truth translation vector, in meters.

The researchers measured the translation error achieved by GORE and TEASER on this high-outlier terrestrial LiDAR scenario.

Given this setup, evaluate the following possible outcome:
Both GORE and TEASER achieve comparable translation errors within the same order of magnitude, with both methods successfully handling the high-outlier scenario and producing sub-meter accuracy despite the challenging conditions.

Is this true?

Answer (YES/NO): YES